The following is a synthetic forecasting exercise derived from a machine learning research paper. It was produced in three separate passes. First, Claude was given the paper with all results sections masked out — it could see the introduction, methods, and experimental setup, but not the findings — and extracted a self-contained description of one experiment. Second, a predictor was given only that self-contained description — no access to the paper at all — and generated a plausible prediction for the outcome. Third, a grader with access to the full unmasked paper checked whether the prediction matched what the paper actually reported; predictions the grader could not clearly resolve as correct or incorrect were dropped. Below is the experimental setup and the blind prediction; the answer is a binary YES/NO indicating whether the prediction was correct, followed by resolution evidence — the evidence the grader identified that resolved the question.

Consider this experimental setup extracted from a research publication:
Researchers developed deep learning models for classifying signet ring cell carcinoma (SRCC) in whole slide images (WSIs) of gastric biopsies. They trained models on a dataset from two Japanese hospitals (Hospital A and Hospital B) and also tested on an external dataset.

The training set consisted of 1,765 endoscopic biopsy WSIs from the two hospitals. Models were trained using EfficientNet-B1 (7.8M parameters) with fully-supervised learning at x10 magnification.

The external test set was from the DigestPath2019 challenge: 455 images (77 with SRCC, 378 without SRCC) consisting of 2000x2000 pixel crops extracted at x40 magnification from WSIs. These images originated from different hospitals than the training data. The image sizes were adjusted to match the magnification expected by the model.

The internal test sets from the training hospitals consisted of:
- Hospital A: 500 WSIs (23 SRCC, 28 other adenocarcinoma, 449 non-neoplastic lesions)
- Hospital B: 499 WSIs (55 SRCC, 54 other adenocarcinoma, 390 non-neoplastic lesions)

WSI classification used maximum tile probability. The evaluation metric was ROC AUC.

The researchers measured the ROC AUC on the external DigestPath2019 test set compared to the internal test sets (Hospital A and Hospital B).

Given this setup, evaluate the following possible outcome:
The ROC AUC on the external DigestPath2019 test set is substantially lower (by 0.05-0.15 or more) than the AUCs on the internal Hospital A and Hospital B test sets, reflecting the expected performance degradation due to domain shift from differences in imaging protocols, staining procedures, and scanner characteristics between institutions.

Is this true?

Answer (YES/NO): NO